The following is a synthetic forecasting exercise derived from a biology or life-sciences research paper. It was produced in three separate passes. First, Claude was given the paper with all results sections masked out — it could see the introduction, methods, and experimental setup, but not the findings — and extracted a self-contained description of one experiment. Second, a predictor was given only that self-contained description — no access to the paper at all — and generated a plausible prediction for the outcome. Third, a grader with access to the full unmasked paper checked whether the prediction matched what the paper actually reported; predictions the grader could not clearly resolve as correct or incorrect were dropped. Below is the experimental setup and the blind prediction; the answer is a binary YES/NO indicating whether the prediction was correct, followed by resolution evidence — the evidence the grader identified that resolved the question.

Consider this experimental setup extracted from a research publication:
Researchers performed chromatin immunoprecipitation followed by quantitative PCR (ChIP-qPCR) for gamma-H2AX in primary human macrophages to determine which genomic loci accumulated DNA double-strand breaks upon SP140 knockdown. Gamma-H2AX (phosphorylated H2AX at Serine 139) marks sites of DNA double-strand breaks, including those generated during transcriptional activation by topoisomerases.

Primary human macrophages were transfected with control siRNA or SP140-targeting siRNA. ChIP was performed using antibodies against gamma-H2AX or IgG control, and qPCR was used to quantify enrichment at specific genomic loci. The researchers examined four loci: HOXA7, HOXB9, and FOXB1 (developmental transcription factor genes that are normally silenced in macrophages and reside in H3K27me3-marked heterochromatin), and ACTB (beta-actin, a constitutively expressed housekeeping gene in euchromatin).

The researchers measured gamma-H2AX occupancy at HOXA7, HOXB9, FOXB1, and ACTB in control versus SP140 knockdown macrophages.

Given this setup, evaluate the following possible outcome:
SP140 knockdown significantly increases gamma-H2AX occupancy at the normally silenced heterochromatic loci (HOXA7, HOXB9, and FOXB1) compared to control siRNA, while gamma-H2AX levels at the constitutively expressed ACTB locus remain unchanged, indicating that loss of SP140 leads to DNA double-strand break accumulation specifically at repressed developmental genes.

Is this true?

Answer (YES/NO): YES